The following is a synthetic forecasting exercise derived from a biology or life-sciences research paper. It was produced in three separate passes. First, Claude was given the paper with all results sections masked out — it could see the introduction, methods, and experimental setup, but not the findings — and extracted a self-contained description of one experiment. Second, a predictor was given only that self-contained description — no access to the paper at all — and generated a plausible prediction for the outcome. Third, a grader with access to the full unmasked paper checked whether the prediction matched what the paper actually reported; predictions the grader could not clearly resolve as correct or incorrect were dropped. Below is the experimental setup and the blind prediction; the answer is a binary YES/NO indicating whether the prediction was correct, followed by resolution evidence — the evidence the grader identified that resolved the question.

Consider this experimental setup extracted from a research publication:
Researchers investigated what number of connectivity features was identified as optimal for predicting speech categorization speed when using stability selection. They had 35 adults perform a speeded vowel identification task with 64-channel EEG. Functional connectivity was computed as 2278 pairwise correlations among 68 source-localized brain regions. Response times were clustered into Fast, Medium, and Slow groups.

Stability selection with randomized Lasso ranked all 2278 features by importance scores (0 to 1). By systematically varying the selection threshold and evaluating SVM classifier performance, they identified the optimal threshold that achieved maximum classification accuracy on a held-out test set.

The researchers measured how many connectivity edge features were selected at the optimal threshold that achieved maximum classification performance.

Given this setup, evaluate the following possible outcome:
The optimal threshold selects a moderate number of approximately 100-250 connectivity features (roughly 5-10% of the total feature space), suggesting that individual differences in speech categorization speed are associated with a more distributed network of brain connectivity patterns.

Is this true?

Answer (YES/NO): YES